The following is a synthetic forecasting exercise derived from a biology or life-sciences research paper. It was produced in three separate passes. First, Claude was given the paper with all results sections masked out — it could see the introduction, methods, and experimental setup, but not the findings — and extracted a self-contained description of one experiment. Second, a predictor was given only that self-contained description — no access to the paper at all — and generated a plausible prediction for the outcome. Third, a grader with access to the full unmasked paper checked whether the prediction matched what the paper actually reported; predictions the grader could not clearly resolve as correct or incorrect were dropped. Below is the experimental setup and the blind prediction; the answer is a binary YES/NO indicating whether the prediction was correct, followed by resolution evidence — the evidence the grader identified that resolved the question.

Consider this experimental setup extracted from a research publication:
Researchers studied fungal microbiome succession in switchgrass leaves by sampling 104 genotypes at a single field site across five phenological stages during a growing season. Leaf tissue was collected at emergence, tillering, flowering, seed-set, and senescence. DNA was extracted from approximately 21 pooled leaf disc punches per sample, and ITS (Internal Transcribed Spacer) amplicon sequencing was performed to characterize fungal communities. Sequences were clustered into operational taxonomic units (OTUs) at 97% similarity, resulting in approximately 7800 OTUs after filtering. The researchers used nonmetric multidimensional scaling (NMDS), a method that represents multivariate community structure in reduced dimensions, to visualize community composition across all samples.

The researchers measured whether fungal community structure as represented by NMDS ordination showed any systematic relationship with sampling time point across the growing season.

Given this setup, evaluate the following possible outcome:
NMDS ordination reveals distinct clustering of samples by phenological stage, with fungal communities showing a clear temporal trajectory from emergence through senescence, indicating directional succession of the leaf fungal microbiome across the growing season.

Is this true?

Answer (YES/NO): YES